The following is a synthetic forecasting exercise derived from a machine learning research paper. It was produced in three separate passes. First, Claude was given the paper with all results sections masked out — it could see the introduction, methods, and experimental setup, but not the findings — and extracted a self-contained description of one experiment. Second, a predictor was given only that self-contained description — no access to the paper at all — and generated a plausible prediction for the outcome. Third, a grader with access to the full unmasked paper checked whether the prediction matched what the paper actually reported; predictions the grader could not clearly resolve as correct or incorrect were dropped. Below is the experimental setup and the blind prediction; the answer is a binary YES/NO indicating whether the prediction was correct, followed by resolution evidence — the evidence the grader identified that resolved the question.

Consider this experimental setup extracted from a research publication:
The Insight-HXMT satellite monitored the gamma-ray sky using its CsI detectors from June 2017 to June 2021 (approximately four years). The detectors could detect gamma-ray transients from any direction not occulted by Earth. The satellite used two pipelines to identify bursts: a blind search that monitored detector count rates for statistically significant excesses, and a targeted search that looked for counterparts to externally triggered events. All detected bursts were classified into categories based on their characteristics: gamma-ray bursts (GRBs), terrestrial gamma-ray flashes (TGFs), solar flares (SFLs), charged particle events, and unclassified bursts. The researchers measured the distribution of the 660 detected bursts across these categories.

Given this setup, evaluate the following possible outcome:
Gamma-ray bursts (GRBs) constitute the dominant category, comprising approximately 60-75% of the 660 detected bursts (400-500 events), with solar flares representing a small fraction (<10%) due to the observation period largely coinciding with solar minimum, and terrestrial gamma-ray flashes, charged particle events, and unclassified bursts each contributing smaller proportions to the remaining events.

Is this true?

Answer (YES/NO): NO